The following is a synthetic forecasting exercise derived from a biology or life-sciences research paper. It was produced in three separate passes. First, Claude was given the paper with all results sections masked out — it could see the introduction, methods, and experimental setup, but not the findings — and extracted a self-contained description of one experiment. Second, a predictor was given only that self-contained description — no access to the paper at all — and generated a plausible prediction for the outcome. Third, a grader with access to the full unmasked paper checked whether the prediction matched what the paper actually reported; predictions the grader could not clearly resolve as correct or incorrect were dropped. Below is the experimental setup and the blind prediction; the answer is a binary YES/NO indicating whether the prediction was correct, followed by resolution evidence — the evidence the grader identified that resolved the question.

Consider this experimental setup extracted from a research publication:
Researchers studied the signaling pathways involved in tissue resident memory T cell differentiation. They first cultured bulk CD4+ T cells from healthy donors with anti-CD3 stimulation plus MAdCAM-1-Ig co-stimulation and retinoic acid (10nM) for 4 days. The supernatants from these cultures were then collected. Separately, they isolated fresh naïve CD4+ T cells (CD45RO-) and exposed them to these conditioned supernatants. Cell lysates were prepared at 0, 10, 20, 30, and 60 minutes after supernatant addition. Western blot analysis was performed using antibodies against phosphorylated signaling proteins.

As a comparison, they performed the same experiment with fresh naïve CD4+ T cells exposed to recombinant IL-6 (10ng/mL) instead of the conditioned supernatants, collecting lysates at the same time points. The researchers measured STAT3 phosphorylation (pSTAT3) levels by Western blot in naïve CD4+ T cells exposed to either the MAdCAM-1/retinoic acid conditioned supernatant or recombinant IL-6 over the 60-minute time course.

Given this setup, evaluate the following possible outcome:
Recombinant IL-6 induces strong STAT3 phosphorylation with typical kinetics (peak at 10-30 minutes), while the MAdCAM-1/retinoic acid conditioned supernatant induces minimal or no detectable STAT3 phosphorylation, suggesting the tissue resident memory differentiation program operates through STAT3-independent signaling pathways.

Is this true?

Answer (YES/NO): NO